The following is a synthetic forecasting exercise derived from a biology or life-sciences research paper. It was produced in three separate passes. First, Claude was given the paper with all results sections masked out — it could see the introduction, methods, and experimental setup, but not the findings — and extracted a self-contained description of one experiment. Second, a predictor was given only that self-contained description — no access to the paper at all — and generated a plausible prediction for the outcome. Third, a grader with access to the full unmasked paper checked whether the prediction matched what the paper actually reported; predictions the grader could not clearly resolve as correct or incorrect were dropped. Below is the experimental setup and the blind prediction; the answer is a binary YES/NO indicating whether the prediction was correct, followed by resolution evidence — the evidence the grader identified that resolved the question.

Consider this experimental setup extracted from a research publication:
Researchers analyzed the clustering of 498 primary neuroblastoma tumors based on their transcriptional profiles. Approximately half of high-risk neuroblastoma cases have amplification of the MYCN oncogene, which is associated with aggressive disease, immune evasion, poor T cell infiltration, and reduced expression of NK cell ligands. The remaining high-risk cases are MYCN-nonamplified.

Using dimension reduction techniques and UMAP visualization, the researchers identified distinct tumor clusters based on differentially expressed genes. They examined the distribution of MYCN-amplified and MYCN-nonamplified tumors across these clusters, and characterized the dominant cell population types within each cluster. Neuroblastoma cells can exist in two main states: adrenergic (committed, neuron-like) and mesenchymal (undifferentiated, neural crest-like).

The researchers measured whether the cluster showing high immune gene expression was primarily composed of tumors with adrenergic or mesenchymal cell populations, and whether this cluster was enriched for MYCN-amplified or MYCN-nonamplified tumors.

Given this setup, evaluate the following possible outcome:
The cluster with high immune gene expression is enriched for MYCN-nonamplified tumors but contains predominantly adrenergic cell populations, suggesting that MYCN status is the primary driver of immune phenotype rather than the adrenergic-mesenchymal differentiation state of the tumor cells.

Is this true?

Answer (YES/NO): NO